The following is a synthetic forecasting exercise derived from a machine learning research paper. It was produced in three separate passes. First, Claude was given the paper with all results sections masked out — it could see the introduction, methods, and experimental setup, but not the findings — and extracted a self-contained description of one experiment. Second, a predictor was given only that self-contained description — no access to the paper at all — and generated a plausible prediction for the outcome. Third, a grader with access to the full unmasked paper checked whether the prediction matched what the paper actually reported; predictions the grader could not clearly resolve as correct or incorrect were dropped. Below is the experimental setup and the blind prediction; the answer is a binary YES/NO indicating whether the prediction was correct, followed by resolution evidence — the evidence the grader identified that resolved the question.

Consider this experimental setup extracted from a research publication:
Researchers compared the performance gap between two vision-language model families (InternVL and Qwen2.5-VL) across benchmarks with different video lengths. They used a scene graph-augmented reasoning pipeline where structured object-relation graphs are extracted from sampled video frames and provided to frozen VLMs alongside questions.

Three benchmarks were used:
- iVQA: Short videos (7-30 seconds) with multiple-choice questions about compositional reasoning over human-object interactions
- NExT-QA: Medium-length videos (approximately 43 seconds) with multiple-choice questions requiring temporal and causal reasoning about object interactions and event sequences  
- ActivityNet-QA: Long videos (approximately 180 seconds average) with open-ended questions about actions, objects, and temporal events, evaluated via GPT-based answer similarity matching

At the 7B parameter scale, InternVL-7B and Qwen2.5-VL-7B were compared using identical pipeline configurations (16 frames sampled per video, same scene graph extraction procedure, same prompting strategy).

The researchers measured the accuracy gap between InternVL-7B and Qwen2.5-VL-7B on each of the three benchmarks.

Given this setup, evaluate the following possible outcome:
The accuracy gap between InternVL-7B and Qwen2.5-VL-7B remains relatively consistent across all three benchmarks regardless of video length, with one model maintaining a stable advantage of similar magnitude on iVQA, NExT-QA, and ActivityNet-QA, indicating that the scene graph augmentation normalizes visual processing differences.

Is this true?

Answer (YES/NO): NO